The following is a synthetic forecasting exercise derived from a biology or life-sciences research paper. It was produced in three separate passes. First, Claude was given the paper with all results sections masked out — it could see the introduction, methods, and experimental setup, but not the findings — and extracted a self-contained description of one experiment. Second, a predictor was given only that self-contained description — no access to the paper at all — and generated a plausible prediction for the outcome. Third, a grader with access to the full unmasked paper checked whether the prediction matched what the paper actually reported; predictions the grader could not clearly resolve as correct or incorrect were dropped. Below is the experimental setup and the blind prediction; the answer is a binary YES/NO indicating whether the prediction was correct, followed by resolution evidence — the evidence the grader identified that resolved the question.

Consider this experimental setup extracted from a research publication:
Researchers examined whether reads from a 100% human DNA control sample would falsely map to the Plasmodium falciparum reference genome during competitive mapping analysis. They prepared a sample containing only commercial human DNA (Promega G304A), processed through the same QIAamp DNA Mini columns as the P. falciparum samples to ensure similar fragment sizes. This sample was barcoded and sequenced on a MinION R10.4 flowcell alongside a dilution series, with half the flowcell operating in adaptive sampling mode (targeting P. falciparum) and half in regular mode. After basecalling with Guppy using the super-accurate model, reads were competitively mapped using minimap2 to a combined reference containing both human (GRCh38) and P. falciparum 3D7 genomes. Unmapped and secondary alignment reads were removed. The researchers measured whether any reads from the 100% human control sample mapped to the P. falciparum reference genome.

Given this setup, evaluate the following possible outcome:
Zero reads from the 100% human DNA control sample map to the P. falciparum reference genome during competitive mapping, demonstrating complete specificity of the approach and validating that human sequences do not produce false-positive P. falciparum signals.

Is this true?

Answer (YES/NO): NO